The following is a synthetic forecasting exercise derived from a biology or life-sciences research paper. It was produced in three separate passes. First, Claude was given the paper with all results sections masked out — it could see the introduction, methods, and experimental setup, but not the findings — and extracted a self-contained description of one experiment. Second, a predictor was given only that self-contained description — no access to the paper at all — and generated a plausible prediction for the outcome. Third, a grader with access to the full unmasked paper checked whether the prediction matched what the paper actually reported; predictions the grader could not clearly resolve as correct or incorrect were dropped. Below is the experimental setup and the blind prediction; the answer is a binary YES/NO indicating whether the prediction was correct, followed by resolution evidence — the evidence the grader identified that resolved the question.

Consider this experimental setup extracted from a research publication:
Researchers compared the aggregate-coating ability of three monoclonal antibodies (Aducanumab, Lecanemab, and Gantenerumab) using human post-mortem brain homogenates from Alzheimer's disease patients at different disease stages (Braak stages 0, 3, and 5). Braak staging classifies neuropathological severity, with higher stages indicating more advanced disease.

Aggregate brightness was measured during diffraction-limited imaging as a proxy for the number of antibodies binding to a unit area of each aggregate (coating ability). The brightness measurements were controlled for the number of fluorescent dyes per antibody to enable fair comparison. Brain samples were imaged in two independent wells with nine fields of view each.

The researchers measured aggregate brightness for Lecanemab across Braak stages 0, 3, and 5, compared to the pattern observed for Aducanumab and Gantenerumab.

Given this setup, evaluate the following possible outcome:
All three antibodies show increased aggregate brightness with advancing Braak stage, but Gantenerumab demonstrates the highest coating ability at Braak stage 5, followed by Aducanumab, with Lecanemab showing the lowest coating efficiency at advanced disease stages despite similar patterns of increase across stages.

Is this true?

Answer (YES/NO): NO